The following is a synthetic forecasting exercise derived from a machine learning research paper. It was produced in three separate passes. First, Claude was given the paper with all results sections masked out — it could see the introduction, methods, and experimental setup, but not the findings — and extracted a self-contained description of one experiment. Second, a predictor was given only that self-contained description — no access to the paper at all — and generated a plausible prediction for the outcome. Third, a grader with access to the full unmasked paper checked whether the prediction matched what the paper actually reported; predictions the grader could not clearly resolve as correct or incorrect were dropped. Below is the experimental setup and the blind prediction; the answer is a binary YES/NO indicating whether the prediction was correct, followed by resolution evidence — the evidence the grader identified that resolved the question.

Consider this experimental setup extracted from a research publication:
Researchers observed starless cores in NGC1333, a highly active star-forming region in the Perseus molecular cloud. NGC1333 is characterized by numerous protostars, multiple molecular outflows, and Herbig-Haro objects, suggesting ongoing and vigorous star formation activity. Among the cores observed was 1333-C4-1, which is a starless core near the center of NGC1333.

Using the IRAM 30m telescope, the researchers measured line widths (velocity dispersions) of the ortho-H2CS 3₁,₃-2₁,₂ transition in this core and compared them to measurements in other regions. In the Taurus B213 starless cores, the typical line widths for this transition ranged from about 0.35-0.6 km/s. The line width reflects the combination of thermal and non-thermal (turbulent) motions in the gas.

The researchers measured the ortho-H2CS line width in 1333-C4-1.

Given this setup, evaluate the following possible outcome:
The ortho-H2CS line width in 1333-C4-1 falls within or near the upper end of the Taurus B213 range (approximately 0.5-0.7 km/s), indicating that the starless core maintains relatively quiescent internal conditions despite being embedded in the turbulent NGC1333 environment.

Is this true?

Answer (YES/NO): NO